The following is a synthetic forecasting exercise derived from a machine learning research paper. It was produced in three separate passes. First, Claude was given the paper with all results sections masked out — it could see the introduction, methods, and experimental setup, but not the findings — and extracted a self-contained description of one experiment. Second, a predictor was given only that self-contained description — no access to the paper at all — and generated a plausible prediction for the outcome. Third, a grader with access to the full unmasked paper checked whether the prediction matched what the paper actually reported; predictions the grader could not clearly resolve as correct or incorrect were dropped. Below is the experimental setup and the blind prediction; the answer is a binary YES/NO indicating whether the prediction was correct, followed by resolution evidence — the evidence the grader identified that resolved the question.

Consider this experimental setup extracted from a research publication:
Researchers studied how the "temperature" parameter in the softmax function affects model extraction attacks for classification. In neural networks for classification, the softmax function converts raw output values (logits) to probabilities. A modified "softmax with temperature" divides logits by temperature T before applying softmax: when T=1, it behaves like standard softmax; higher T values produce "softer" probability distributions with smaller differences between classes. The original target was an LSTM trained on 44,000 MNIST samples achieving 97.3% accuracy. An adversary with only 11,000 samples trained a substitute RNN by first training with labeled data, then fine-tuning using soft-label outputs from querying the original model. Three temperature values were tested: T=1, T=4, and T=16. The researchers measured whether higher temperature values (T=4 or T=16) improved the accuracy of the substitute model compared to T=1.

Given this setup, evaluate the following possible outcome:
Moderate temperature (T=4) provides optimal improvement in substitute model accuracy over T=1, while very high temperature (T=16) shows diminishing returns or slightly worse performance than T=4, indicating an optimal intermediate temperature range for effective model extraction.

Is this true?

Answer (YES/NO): NO